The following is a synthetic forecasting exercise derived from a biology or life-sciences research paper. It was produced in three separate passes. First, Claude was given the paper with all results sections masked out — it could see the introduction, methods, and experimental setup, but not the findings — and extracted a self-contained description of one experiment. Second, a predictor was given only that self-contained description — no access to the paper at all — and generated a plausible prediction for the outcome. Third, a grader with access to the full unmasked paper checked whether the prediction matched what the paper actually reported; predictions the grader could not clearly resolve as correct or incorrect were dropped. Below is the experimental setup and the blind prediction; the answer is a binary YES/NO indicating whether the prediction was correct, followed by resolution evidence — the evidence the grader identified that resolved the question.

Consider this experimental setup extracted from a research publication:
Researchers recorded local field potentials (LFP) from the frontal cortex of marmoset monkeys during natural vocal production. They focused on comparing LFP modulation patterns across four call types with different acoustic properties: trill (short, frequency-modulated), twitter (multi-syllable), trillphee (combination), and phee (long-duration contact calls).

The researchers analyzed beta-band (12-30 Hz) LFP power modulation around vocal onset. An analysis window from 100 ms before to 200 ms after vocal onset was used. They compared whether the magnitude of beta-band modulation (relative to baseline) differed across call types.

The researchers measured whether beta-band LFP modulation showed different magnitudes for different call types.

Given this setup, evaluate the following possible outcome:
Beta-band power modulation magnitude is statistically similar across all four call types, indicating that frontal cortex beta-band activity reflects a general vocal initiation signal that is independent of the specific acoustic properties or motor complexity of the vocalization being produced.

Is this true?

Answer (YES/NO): NO